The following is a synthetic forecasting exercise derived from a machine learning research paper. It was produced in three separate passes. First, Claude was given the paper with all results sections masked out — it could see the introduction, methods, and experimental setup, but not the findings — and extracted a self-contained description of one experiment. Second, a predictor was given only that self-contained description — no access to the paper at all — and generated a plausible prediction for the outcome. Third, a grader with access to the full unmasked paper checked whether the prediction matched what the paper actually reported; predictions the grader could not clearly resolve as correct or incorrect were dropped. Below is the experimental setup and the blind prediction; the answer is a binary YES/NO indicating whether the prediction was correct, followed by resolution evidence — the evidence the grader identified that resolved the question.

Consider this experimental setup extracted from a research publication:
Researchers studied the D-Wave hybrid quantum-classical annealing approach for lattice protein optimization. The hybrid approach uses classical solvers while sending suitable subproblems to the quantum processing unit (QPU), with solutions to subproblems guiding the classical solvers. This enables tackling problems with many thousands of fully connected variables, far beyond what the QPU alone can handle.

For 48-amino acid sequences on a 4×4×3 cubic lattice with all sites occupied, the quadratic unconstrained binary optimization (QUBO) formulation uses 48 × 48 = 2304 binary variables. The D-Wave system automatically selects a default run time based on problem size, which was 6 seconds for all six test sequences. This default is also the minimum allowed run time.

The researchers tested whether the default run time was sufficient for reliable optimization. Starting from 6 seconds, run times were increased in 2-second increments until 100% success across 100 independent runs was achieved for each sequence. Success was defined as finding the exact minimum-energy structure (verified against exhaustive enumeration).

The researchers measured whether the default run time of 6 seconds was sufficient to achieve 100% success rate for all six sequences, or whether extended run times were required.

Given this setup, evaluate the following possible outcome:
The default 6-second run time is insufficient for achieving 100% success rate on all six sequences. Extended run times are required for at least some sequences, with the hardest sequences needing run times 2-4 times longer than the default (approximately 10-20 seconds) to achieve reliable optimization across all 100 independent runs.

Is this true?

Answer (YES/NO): NO